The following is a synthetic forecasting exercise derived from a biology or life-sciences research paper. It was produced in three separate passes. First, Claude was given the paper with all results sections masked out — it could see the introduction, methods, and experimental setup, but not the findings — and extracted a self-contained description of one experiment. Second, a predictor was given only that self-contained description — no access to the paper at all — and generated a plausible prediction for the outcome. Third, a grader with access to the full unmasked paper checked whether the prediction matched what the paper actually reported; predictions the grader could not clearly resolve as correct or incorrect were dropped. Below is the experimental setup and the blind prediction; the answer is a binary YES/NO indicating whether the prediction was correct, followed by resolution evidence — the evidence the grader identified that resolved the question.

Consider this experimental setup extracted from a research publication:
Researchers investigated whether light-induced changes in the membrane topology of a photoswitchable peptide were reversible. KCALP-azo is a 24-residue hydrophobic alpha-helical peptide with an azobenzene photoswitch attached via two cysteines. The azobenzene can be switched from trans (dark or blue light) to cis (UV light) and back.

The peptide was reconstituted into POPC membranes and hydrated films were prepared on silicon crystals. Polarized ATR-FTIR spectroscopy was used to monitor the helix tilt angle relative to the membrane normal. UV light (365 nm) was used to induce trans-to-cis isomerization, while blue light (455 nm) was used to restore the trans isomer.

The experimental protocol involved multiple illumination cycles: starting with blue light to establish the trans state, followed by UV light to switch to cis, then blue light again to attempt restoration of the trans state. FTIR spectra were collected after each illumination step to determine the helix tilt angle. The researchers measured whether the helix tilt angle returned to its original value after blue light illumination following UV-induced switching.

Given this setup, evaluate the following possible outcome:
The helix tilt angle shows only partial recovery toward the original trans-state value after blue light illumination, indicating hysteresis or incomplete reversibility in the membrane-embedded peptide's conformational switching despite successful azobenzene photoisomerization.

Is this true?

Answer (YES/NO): NO